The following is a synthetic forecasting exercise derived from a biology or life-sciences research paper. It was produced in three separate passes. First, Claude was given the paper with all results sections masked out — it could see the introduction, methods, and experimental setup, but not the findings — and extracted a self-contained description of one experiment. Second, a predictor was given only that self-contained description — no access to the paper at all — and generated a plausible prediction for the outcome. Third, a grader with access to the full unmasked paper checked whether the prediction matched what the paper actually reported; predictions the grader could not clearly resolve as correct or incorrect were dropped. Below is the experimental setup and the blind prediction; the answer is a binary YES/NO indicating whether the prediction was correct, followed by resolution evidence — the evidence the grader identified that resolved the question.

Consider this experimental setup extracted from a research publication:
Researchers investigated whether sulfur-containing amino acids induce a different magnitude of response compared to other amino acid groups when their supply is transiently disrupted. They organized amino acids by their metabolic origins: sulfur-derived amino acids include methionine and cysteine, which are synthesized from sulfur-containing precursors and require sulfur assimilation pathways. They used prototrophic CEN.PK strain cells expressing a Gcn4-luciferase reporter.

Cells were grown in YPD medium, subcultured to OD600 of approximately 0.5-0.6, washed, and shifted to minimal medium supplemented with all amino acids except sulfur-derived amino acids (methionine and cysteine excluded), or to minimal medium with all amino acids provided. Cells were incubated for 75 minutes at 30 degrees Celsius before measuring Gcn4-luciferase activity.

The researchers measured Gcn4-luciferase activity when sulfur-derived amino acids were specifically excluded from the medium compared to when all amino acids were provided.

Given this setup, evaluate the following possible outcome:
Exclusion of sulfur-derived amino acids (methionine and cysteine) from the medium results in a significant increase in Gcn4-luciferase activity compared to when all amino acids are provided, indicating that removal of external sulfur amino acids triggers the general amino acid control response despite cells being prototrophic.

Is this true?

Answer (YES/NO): YES